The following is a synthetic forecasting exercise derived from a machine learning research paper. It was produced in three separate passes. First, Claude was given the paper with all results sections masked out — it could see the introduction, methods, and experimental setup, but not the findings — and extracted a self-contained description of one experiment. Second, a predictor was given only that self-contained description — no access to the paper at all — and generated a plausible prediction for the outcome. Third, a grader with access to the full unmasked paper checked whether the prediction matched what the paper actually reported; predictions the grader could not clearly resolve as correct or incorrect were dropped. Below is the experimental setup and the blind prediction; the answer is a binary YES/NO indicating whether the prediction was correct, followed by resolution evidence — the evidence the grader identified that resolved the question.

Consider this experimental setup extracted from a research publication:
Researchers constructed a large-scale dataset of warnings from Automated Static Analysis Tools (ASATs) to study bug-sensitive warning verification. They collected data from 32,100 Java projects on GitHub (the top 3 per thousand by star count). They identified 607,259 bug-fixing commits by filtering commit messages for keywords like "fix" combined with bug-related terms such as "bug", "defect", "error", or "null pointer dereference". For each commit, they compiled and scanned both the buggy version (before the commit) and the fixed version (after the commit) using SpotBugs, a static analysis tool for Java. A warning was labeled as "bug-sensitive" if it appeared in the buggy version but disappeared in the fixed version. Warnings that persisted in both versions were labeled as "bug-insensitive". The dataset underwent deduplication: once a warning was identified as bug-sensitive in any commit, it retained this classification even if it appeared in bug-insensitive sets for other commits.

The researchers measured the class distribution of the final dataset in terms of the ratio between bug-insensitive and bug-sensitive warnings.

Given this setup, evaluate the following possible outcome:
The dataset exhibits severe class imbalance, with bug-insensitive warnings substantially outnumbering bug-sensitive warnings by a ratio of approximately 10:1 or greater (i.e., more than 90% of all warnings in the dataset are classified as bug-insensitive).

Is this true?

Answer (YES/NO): YES